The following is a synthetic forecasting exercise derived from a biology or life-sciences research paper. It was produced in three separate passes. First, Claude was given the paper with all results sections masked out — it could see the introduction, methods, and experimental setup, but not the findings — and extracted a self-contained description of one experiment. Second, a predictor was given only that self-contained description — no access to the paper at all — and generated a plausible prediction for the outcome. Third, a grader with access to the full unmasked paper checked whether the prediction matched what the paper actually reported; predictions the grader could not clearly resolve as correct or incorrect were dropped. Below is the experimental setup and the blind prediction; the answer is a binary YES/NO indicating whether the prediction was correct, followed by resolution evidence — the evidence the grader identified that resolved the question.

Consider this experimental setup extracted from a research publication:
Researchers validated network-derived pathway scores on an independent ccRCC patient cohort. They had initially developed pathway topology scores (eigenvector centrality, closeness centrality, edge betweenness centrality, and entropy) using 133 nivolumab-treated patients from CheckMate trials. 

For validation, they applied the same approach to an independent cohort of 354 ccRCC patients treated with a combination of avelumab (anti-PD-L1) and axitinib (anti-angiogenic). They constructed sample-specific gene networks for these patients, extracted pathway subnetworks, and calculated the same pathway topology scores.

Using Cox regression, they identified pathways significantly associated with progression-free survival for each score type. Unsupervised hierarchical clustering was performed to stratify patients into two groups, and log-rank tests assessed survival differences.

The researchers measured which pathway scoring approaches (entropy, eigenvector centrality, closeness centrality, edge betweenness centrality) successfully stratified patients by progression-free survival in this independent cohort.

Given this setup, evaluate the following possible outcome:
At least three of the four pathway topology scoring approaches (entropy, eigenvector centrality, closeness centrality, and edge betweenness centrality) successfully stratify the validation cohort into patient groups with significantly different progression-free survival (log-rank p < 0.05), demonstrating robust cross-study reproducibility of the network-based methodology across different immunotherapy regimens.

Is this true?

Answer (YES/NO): YES